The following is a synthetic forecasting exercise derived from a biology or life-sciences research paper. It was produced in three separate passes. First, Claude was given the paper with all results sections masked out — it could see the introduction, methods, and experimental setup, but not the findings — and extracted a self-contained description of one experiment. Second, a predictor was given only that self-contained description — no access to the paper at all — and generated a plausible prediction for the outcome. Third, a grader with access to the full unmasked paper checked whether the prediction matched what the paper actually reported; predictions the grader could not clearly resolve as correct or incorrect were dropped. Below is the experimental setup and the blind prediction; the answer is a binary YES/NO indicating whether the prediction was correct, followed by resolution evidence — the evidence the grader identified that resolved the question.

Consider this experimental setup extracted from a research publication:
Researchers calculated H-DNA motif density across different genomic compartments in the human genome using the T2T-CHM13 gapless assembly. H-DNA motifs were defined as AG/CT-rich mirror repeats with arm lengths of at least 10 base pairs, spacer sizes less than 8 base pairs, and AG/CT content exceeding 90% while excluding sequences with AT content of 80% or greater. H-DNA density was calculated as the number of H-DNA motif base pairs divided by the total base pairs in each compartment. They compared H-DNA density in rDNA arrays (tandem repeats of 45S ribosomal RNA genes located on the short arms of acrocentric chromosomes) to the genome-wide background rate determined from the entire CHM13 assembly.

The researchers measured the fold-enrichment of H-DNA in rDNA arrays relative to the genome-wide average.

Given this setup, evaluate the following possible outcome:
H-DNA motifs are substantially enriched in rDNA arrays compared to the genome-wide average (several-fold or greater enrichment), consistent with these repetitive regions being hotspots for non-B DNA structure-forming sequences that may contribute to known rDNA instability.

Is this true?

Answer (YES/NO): YES